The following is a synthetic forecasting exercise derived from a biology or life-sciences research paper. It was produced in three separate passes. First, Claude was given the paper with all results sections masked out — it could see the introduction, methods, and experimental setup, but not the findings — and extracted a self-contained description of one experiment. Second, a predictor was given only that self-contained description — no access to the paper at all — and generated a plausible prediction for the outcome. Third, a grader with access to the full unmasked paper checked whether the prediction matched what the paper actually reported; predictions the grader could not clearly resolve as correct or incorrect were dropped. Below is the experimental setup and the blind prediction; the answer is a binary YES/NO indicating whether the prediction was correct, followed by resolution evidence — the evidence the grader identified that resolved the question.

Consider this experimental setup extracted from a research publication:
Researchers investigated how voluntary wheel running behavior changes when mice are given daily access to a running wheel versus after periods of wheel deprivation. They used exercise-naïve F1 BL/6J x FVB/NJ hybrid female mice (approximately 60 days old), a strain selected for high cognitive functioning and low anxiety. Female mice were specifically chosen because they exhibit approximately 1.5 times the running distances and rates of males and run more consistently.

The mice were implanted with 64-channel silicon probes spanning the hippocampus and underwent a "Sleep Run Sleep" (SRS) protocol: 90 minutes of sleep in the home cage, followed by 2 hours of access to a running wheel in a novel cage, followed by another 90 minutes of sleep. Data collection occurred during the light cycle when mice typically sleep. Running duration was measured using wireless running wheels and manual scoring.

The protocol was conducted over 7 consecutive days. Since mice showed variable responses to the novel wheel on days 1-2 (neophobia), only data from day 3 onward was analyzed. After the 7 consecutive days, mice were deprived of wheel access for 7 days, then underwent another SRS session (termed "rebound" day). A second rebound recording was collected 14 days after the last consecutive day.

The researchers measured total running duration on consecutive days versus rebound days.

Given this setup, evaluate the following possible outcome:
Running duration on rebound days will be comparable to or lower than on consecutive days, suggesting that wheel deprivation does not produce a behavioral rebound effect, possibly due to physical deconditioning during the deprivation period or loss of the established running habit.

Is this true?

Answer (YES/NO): NO